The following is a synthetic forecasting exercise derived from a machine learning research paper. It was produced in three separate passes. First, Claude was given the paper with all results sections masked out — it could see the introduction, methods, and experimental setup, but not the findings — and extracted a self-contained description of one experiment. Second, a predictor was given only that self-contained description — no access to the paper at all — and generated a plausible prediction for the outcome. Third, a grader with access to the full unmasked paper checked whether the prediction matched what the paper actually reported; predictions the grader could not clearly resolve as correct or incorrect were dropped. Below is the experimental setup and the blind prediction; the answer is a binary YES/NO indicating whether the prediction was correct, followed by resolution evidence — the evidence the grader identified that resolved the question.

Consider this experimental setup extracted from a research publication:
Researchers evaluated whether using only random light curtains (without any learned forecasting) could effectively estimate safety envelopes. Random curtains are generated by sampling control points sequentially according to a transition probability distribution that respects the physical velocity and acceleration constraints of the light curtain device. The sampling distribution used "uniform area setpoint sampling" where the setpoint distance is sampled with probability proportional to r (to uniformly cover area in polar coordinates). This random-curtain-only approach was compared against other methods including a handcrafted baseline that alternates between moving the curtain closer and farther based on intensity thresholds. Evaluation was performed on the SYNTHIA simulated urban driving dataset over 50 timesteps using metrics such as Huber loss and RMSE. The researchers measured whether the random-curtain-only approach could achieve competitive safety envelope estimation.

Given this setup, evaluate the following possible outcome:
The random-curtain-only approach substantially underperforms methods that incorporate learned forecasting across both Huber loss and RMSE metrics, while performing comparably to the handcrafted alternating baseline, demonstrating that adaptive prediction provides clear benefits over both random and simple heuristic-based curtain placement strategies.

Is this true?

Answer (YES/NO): NO